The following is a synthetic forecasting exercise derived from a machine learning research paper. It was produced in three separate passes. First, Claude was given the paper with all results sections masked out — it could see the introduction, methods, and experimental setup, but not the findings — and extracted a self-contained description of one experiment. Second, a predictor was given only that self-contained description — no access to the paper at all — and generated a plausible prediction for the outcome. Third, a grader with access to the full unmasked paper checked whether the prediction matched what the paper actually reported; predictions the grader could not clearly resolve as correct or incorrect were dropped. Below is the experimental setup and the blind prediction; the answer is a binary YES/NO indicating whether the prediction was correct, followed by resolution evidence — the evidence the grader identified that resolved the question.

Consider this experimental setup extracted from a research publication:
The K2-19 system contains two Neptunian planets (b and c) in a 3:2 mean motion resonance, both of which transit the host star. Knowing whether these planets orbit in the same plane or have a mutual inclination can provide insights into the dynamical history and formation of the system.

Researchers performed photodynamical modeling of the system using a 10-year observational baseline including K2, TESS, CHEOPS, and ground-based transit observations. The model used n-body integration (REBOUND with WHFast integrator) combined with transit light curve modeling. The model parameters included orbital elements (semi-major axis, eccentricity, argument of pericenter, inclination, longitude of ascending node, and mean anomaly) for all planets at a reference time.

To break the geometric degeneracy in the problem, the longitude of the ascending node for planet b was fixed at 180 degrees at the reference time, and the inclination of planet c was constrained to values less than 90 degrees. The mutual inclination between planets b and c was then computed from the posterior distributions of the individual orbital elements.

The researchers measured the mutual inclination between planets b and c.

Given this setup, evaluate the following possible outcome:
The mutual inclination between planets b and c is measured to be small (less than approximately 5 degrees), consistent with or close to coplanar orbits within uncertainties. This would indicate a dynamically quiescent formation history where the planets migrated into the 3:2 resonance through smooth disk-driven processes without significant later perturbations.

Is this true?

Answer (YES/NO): YES